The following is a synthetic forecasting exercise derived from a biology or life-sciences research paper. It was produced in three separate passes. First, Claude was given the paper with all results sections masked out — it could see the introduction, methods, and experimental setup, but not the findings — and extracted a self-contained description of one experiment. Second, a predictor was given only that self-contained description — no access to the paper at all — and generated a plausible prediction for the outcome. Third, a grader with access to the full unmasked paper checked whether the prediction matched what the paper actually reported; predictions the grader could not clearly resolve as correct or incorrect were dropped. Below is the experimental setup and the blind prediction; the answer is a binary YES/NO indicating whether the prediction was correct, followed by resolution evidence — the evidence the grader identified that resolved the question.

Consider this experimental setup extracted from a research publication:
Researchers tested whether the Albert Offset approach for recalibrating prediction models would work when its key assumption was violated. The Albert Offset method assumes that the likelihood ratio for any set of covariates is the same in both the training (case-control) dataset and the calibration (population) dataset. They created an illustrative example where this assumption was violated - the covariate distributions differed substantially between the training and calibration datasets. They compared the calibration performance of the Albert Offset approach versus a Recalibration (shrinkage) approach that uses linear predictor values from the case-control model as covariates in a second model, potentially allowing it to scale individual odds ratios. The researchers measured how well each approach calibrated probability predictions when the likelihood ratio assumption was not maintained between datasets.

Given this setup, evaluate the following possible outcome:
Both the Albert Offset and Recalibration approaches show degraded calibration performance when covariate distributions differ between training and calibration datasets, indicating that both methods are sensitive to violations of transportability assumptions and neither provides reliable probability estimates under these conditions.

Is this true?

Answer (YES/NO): NO